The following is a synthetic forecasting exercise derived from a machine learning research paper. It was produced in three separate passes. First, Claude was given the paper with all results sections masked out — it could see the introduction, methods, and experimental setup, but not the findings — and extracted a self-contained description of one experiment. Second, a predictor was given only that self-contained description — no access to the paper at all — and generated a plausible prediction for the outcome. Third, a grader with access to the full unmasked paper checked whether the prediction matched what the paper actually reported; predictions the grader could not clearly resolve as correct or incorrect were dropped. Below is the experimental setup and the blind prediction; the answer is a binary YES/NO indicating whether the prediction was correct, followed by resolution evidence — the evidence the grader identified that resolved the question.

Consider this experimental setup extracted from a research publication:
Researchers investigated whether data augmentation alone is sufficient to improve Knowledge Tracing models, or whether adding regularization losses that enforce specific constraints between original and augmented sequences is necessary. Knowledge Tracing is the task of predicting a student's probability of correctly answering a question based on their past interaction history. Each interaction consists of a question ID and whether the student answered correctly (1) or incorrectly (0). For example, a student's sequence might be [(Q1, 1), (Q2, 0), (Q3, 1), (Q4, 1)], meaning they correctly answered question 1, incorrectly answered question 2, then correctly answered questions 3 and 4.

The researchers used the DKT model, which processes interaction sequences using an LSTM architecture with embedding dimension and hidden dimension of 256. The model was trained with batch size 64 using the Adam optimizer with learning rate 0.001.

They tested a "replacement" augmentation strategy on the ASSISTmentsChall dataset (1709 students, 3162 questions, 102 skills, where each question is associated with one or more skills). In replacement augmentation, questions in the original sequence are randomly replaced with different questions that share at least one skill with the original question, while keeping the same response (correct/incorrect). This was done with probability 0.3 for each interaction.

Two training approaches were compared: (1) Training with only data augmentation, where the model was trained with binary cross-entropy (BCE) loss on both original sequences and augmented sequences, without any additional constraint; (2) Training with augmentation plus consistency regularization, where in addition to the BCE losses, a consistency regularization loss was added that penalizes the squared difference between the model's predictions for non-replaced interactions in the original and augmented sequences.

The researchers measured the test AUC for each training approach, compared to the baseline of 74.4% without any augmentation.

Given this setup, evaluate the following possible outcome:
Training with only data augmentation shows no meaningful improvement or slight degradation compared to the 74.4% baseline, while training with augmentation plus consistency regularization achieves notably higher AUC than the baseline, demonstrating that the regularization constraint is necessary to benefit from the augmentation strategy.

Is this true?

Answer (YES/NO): NO